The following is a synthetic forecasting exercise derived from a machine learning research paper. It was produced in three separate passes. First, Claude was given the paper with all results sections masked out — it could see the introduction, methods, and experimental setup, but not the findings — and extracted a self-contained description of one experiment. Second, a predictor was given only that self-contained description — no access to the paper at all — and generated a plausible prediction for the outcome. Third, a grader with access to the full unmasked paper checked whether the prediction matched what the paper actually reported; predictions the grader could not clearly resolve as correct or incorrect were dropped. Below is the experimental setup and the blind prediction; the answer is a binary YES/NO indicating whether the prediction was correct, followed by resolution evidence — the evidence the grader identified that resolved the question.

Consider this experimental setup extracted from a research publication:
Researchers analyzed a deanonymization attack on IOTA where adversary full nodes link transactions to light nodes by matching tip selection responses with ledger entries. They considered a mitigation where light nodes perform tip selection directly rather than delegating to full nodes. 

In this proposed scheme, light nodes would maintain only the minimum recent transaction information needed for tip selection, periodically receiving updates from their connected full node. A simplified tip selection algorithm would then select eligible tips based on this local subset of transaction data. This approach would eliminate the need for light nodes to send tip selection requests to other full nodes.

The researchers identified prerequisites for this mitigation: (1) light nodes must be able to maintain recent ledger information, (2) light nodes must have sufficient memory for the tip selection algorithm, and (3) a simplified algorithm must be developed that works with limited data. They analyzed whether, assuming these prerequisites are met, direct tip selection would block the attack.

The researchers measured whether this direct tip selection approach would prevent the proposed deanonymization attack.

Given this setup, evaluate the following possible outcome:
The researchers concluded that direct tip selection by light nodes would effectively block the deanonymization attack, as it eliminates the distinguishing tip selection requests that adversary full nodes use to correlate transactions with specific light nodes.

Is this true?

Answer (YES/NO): YES